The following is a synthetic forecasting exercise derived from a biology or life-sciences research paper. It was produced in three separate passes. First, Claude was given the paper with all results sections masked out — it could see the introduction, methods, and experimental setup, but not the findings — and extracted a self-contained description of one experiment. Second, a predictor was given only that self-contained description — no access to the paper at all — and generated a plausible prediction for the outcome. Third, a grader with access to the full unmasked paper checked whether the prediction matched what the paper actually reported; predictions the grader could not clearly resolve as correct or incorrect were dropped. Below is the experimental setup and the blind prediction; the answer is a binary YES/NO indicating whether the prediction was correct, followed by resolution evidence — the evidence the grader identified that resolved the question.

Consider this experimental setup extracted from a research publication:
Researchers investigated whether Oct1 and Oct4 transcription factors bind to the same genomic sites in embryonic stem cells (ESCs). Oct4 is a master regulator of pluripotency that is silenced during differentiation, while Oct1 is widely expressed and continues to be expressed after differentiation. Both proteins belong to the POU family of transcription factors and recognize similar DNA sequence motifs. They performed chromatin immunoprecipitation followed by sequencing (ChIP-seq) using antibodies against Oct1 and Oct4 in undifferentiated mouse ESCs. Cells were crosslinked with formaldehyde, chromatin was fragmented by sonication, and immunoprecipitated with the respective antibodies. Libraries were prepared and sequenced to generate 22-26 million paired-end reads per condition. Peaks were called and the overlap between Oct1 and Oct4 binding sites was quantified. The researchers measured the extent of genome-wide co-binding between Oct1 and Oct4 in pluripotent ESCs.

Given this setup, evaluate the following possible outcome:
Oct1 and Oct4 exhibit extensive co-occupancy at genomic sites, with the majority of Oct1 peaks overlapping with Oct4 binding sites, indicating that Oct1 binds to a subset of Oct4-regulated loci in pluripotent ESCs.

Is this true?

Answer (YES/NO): YES